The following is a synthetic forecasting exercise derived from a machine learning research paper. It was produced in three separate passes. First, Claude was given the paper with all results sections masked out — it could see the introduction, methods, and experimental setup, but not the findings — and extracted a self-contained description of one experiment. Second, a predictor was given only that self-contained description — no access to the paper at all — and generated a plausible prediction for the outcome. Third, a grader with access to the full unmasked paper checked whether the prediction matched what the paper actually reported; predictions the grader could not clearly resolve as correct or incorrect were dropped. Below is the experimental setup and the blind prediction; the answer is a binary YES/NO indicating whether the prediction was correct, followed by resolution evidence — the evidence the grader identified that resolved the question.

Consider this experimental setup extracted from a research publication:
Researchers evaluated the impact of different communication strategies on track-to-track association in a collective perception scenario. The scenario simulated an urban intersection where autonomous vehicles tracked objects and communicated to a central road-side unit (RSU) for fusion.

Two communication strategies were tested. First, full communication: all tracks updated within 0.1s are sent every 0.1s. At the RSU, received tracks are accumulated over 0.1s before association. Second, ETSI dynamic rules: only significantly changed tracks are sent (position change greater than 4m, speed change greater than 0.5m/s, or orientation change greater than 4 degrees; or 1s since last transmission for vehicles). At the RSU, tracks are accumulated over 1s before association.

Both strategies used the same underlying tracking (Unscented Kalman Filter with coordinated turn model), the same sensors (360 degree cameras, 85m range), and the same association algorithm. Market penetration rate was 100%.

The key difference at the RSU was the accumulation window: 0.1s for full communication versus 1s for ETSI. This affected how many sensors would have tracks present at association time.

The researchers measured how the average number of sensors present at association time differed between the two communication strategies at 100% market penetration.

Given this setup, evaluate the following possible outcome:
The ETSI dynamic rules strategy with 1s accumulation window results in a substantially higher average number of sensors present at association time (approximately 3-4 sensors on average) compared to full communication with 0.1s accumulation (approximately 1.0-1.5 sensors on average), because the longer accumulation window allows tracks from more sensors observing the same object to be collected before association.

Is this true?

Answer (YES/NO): NO